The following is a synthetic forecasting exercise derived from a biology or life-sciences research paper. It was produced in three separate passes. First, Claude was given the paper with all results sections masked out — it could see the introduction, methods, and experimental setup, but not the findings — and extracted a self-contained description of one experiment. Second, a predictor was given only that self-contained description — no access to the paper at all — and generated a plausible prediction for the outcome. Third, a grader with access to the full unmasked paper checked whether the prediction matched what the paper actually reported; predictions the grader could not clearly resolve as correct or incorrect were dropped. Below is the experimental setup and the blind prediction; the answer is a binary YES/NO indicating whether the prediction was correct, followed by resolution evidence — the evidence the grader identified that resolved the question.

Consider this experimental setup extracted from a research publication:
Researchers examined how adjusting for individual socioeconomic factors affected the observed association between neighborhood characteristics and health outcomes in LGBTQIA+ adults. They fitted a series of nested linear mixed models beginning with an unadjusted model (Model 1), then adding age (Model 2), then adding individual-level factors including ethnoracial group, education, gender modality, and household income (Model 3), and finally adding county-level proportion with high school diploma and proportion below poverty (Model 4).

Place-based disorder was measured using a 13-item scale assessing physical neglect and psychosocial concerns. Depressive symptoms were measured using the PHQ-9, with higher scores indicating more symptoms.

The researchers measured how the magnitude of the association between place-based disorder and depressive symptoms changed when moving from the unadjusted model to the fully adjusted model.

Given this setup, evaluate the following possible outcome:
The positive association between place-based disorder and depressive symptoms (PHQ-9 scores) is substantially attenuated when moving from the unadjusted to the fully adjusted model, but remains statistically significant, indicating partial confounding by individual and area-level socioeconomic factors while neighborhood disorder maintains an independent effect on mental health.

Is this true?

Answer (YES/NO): NO